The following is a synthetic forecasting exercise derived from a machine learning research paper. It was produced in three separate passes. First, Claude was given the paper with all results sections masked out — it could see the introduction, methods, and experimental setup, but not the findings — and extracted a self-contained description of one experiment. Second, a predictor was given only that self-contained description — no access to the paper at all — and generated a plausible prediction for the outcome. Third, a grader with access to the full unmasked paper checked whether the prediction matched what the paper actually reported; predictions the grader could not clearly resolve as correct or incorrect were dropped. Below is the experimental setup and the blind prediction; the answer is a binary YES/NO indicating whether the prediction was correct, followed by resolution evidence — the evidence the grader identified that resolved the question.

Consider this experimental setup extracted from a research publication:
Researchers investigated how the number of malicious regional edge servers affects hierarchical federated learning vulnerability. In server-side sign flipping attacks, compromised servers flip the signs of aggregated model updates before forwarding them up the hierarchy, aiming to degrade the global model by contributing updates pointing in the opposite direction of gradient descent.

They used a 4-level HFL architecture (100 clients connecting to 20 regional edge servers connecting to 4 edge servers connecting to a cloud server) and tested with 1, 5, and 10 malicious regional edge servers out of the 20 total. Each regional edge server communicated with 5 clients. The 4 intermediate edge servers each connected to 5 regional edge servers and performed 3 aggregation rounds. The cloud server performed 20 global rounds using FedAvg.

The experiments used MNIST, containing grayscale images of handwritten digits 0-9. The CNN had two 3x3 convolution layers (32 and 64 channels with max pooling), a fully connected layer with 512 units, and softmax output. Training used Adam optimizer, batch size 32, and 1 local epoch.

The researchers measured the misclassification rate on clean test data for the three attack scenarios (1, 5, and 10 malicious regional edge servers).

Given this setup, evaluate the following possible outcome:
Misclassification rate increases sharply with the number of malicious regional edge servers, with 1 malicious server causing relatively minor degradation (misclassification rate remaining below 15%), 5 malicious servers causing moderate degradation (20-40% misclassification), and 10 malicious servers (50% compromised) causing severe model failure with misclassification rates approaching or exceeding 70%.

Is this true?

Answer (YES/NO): NO